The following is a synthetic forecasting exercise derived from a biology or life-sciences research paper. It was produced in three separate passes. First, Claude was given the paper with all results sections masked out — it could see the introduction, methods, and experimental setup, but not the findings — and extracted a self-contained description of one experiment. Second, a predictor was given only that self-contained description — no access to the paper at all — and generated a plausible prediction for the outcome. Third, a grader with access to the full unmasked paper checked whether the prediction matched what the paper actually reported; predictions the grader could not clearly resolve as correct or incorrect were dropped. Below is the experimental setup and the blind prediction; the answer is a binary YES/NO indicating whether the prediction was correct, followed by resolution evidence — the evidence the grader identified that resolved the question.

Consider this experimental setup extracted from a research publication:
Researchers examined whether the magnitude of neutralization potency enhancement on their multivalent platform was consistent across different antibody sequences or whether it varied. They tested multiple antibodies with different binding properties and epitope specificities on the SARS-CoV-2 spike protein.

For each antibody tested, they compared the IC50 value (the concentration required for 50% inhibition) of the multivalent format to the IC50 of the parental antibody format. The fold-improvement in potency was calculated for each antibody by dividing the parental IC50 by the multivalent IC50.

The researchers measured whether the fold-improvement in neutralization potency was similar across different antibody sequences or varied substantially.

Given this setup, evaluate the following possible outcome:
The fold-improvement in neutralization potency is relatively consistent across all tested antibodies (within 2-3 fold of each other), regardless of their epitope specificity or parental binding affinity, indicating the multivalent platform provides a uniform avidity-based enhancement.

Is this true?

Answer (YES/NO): NO